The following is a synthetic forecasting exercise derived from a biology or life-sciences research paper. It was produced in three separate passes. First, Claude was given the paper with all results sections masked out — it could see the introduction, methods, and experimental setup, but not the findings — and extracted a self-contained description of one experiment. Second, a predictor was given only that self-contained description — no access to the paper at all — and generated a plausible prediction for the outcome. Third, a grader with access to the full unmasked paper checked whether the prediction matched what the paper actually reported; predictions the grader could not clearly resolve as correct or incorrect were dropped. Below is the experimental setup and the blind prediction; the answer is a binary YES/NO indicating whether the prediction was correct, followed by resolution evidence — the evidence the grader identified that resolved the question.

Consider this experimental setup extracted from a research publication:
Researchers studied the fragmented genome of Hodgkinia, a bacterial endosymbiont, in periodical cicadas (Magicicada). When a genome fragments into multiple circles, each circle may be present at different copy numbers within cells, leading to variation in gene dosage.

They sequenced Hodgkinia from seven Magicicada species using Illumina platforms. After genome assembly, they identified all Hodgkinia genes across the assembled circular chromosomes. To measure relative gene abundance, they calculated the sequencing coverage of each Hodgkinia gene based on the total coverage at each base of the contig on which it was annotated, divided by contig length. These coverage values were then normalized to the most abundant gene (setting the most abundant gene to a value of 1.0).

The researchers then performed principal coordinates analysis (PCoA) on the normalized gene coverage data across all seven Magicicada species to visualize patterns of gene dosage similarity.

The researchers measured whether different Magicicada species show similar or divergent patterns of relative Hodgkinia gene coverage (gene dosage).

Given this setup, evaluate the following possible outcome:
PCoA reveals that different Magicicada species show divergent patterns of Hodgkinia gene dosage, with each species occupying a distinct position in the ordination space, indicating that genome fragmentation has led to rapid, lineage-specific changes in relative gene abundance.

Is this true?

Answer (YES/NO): NO